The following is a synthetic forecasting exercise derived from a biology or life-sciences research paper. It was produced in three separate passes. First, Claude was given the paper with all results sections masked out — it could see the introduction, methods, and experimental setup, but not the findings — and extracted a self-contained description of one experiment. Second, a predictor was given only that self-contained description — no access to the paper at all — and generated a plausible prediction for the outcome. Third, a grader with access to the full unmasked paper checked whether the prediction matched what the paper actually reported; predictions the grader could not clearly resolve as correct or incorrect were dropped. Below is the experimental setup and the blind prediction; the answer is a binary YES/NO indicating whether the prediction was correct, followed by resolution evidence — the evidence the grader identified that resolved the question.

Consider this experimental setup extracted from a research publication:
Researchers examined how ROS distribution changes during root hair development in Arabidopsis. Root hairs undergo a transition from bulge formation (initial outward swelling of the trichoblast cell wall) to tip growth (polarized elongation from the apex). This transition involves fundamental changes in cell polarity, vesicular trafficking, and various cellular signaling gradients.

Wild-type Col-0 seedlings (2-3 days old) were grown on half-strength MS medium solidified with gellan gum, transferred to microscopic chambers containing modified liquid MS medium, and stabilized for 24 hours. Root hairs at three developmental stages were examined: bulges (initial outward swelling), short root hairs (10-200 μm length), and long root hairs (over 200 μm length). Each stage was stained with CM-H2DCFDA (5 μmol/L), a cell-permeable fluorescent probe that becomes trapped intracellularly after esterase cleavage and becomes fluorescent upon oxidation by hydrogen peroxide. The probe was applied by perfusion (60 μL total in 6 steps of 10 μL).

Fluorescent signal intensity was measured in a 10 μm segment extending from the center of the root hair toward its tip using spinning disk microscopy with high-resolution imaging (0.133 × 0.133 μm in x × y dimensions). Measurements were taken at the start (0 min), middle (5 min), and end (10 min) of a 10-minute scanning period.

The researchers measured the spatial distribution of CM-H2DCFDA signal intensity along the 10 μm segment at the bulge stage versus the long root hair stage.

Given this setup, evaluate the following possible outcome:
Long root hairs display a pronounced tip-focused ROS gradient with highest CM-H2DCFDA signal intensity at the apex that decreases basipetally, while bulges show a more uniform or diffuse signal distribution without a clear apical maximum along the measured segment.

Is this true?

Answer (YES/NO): NO